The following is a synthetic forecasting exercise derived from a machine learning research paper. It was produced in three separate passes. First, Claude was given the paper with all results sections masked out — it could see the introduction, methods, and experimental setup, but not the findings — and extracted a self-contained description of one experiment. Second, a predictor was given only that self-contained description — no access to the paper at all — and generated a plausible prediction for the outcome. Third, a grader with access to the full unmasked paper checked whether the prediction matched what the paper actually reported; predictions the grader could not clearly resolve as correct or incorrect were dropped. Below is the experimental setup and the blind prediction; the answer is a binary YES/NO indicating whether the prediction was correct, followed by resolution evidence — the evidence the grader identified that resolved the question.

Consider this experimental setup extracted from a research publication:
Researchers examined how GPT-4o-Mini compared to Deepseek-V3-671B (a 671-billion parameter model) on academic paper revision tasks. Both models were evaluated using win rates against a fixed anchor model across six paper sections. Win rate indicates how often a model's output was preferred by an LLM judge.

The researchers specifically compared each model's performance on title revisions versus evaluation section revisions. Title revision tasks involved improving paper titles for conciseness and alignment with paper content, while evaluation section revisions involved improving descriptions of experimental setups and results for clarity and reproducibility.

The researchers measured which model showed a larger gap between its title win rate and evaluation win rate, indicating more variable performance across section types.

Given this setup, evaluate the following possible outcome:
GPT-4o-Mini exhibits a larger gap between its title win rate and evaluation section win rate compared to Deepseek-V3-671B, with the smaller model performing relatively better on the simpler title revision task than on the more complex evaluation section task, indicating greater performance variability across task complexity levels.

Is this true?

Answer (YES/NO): NO